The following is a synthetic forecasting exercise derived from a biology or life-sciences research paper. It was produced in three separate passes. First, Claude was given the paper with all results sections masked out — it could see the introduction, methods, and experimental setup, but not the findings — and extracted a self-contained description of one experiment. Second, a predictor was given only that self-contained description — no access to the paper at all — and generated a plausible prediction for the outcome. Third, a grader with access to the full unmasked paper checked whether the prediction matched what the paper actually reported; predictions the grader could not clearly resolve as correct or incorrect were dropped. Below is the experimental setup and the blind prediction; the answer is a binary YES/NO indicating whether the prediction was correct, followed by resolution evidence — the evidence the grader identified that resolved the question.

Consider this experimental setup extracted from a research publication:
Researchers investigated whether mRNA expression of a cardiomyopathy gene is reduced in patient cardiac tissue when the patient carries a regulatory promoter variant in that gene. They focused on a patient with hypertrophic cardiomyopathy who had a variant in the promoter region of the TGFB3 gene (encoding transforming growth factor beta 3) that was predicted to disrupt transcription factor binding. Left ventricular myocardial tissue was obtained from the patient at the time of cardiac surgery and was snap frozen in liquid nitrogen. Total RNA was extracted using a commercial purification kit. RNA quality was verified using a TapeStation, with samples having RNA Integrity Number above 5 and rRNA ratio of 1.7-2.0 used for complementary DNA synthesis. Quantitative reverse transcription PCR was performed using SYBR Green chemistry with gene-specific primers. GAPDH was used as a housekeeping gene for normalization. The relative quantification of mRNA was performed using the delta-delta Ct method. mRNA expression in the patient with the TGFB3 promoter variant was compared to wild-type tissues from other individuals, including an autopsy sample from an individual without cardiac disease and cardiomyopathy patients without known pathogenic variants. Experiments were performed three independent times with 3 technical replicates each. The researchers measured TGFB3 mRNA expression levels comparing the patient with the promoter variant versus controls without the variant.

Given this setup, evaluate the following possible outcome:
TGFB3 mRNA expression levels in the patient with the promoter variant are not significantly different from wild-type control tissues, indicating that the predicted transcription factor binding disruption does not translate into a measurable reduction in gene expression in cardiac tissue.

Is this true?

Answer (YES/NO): NO